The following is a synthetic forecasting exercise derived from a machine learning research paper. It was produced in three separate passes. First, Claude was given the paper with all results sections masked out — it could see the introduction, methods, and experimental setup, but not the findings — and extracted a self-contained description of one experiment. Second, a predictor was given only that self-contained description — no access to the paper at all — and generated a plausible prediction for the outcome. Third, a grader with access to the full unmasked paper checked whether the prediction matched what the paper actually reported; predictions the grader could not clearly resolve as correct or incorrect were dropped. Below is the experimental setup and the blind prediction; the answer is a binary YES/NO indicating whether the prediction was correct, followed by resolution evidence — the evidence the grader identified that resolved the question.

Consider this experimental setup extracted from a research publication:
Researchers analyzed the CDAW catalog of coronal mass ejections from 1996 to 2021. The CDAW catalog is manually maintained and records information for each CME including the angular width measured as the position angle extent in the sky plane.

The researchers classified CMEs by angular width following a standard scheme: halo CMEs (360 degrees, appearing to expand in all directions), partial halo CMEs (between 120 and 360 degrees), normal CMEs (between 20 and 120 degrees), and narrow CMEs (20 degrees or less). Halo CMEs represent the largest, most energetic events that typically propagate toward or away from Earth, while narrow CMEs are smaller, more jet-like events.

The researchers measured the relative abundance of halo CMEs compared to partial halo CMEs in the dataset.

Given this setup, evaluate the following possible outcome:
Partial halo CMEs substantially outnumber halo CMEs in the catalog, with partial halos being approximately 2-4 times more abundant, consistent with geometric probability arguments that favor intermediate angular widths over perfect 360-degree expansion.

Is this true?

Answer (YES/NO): YES